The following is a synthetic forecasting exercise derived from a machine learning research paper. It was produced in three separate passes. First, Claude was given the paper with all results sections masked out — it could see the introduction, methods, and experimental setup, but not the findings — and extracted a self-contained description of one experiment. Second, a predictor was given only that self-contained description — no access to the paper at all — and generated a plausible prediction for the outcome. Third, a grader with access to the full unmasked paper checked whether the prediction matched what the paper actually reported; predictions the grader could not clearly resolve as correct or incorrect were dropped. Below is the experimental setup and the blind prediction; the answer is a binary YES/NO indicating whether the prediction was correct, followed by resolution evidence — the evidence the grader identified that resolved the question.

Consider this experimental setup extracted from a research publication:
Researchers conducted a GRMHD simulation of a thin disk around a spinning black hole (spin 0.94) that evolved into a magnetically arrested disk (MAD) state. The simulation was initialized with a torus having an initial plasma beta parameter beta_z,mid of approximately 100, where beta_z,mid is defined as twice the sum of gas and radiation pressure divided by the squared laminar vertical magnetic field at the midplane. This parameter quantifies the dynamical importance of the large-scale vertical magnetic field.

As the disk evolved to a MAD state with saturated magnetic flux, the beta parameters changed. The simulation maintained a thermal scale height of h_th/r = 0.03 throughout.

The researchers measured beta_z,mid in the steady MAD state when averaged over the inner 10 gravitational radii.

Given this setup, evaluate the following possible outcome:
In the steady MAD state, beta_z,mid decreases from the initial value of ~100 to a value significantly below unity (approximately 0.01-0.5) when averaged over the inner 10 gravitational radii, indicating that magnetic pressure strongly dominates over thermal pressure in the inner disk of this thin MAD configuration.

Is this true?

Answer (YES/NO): NO